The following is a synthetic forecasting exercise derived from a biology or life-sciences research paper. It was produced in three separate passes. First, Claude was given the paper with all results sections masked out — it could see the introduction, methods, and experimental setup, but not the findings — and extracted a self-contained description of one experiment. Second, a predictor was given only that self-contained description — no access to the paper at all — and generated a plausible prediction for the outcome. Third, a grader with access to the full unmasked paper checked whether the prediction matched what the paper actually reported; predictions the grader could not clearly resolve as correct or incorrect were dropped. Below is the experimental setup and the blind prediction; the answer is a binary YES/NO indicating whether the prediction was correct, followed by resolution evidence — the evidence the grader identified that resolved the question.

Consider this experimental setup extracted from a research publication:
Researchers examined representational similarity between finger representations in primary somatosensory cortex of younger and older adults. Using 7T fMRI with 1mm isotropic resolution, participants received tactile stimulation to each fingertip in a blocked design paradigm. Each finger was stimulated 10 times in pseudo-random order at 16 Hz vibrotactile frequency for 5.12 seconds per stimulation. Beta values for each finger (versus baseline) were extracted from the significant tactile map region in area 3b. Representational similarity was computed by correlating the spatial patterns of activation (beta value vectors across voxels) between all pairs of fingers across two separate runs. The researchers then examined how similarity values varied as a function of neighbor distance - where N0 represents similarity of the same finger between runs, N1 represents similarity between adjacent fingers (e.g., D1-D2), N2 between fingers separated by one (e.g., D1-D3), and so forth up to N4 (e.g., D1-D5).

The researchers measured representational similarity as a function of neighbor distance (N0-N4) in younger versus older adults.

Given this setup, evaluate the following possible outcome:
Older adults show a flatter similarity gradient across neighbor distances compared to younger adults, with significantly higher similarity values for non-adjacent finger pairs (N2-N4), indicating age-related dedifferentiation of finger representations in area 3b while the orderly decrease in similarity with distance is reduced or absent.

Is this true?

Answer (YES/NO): NO